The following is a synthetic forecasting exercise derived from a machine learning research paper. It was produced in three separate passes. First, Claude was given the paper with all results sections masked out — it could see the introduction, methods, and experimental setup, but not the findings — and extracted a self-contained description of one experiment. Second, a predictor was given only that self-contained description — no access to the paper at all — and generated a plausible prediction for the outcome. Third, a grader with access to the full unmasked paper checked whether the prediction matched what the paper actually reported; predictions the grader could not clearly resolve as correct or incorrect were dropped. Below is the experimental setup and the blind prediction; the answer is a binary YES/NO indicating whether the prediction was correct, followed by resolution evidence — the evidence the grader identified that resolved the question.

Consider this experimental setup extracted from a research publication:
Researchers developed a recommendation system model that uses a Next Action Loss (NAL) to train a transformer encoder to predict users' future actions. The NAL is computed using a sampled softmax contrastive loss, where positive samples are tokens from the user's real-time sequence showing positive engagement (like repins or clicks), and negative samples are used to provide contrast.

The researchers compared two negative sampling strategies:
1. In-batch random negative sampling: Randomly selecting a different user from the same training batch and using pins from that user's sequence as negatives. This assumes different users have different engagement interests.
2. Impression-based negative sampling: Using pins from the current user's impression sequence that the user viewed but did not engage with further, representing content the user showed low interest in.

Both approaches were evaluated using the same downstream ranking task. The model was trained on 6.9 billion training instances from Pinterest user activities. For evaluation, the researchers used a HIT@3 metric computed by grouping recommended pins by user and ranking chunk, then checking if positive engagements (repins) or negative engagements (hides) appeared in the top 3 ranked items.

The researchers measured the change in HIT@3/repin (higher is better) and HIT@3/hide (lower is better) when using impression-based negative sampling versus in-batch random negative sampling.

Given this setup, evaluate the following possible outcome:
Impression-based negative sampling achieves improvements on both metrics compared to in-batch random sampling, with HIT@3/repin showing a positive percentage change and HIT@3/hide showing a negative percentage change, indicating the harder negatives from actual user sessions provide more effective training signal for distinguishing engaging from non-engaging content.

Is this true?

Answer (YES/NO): YES